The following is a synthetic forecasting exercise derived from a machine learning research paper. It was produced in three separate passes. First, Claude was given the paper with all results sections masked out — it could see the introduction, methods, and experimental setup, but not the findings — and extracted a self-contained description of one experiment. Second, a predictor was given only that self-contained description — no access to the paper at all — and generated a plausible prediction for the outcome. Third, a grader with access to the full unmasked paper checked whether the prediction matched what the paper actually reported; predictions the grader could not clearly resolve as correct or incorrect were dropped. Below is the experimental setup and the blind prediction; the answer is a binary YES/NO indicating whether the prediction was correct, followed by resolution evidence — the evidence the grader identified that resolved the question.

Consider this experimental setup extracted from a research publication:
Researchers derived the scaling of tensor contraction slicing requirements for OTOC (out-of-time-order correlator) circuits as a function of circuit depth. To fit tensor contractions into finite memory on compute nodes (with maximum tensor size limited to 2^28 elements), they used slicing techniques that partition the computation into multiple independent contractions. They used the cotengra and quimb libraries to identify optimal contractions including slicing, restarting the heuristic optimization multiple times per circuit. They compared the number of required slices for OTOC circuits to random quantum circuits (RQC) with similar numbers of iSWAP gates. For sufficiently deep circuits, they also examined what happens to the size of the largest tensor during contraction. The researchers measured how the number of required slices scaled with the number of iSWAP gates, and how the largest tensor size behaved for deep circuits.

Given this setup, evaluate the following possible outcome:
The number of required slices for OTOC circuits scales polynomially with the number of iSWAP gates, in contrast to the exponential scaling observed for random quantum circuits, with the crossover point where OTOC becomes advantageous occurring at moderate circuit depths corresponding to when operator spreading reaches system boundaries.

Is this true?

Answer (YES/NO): NO